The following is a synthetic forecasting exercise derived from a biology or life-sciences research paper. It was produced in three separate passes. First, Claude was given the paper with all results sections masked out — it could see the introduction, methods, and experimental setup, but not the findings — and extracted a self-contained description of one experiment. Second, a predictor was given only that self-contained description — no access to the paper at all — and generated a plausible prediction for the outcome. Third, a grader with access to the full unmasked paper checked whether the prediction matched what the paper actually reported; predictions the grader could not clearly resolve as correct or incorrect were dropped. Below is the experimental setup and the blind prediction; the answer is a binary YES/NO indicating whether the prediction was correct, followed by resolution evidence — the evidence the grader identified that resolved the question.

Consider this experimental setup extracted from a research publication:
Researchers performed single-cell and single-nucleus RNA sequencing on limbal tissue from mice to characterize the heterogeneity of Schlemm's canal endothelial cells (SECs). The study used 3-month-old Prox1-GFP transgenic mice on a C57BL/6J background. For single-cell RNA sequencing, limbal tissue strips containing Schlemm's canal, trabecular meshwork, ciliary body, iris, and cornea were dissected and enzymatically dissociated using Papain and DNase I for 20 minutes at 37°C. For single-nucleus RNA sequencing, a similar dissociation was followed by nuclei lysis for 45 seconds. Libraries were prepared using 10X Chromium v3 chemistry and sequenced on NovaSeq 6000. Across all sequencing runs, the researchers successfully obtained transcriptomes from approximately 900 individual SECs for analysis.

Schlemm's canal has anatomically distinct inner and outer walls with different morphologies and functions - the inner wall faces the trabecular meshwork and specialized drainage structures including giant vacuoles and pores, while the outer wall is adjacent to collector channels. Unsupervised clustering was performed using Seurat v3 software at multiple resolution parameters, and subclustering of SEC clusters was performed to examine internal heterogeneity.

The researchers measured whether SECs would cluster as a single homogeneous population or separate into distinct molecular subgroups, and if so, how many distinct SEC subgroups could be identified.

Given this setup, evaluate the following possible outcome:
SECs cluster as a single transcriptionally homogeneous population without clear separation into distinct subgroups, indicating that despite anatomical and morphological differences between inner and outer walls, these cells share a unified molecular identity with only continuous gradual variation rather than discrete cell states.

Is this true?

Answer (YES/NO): NO